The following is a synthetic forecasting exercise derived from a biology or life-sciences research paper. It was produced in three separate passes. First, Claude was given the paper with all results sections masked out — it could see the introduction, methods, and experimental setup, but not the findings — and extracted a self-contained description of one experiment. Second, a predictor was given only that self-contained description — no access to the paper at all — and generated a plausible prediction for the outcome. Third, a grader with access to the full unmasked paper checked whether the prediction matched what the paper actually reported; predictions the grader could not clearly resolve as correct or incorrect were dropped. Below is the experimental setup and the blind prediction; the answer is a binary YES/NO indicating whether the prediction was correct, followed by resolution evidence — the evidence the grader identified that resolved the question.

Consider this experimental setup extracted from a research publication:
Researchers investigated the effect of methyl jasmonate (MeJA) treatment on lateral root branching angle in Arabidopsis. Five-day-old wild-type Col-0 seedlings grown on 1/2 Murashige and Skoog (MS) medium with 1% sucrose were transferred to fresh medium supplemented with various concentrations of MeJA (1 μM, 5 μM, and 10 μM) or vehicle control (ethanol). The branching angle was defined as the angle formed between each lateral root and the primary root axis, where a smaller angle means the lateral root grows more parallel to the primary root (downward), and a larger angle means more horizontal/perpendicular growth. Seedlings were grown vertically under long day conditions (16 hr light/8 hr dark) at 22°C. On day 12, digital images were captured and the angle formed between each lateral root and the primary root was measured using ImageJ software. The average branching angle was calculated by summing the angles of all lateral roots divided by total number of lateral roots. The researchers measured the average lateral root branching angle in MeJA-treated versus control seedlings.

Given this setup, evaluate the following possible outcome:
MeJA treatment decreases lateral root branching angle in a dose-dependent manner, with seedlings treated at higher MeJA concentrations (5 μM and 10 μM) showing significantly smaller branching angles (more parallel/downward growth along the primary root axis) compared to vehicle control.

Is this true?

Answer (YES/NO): YES